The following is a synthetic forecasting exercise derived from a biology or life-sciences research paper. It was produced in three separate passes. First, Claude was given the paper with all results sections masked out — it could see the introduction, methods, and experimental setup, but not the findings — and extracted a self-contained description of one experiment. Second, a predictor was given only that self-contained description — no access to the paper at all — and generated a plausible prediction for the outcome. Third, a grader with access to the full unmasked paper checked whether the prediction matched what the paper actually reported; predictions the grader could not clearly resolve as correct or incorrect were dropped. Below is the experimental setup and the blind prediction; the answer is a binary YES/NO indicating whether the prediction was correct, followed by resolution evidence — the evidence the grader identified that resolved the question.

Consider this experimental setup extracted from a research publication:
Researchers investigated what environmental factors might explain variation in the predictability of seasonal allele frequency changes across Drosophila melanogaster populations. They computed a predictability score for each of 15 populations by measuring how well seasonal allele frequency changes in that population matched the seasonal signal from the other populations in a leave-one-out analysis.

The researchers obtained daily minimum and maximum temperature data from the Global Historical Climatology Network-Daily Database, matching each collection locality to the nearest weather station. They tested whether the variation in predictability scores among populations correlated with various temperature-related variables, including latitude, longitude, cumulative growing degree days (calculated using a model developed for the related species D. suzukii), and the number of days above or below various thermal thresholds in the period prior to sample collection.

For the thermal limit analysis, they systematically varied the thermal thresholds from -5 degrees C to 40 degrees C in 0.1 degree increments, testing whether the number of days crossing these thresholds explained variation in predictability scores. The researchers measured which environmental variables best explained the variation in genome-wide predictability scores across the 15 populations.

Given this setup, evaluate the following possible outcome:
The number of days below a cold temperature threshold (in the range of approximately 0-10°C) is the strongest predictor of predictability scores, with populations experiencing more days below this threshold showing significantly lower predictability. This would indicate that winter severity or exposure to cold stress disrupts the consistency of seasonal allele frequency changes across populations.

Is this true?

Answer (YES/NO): NO